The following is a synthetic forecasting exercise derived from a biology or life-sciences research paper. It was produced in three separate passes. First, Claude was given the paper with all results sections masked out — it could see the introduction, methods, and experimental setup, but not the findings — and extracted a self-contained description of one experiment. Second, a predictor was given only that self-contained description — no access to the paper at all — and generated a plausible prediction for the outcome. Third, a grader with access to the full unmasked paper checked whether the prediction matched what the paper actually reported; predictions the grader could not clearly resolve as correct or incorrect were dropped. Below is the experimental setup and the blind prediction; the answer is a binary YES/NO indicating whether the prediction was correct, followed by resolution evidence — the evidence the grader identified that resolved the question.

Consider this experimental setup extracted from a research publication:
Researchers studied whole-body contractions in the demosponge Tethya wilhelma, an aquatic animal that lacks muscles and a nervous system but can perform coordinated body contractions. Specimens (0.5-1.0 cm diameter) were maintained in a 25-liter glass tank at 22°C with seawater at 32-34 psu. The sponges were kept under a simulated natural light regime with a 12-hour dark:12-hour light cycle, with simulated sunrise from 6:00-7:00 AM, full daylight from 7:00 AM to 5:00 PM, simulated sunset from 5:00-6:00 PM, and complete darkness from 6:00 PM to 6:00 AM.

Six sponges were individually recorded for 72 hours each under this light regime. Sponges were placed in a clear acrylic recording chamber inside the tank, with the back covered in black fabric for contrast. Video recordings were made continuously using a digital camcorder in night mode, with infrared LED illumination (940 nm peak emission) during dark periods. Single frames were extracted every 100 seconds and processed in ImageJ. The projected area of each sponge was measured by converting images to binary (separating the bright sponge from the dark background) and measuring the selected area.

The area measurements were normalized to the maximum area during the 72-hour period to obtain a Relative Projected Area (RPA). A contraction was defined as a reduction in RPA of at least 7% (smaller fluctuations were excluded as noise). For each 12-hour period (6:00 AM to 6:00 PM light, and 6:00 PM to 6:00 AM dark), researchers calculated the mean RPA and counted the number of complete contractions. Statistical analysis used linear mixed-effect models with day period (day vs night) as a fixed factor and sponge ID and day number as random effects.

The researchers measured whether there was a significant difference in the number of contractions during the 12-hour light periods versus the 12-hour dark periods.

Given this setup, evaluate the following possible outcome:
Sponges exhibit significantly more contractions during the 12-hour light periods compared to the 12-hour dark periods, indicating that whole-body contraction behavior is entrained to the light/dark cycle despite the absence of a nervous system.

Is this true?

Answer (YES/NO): YES